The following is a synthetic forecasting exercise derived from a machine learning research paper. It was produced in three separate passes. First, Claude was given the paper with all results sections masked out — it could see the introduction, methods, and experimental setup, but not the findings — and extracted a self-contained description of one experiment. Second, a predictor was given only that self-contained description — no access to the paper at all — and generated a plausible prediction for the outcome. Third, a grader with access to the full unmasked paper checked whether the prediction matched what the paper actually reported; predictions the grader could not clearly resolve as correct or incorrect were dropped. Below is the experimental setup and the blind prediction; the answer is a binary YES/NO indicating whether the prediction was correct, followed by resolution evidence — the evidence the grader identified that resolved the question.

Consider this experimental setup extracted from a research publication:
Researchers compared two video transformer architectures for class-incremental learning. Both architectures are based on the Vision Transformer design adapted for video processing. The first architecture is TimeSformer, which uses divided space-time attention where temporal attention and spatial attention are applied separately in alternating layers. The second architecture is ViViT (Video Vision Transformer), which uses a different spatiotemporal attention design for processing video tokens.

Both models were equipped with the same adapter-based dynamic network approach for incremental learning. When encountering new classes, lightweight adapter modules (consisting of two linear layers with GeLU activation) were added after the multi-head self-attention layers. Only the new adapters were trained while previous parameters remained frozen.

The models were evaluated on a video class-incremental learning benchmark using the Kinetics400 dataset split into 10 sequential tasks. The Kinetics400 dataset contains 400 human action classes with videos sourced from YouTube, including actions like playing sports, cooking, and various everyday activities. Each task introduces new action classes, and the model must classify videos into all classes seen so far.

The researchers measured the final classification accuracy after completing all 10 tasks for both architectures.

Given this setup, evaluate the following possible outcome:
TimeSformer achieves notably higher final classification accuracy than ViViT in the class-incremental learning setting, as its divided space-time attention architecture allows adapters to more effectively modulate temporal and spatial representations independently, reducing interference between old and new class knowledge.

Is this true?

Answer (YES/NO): NO